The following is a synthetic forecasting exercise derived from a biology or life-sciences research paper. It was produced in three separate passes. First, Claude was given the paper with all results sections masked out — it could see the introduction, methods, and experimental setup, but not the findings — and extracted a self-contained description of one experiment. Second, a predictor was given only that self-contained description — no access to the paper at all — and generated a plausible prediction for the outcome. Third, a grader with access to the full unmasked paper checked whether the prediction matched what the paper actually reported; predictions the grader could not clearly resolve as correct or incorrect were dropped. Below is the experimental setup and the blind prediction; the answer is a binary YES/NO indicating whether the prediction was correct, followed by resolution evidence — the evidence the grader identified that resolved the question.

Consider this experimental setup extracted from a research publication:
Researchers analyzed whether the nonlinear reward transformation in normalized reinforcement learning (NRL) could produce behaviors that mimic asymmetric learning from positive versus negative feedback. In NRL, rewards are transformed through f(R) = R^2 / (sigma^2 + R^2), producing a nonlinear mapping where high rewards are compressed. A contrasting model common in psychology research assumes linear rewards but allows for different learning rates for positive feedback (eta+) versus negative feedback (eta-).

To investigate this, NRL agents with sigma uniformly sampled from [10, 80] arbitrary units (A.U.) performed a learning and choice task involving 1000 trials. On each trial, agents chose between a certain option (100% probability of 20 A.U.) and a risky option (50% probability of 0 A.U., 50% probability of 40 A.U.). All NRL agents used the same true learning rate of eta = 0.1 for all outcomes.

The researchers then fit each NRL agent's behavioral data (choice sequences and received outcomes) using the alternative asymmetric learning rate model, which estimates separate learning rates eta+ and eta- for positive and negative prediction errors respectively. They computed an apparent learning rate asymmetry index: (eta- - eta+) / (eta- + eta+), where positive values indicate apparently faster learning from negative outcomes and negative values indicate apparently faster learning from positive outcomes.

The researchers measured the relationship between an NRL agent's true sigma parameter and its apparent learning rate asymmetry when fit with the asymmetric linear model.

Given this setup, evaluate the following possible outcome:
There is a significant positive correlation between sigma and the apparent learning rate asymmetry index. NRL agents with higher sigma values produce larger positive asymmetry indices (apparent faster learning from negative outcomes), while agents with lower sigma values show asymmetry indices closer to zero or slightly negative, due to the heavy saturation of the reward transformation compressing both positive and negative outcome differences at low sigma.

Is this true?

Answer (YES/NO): NO